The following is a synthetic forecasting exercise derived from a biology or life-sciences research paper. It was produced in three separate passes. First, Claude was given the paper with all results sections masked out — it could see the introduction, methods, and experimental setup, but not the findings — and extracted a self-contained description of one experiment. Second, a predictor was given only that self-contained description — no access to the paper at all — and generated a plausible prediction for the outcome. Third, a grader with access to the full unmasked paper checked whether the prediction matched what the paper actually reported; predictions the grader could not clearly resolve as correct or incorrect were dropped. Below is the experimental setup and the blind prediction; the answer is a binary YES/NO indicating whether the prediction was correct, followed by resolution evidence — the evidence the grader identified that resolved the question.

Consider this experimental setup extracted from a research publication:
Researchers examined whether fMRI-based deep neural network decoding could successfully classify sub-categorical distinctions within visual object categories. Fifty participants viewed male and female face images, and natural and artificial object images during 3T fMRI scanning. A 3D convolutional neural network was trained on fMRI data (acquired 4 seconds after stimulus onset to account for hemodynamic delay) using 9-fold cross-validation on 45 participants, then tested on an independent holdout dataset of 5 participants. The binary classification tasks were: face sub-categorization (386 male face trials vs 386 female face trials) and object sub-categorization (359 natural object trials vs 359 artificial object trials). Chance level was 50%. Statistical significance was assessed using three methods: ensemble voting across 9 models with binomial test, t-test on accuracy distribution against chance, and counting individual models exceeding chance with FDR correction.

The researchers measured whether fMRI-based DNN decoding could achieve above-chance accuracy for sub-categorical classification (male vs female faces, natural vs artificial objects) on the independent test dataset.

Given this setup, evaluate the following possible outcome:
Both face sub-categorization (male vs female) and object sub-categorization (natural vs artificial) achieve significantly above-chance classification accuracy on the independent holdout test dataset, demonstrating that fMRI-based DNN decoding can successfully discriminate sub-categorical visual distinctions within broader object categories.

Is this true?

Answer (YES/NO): NO